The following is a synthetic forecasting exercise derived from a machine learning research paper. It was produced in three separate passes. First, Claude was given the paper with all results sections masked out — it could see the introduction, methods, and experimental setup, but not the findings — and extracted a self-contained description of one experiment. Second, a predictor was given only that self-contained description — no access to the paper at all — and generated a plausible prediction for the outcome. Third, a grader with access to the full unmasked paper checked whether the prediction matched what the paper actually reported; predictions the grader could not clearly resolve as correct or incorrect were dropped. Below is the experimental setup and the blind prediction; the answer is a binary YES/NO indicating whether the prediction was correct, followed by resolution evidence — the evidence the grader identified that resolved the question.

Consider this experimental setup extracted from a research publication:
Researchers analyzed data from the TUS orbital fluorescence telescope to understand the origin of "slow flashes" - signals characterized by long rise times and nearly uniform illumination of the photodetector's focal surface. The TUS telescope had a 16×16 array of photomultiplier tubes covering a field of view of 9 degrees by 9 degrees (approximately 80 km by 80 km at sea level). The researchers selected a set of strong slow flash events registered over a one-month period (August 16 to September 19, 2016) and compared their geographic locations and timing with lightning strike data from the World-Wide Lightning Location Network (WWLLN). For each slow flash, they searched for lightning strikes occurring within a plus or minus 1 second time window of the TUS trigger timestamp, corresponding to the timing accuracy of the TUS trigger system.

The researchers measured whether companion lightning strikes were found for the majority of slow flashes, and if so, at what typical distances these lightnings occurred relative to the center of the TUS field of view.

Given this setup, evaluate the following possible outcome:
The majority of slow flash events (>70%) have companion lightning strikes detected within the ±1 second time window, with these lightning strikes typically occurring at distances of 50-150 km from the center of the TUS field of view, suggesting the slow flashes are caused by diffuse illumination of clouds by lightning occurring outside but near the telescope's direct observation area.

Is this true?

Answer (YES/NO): NO